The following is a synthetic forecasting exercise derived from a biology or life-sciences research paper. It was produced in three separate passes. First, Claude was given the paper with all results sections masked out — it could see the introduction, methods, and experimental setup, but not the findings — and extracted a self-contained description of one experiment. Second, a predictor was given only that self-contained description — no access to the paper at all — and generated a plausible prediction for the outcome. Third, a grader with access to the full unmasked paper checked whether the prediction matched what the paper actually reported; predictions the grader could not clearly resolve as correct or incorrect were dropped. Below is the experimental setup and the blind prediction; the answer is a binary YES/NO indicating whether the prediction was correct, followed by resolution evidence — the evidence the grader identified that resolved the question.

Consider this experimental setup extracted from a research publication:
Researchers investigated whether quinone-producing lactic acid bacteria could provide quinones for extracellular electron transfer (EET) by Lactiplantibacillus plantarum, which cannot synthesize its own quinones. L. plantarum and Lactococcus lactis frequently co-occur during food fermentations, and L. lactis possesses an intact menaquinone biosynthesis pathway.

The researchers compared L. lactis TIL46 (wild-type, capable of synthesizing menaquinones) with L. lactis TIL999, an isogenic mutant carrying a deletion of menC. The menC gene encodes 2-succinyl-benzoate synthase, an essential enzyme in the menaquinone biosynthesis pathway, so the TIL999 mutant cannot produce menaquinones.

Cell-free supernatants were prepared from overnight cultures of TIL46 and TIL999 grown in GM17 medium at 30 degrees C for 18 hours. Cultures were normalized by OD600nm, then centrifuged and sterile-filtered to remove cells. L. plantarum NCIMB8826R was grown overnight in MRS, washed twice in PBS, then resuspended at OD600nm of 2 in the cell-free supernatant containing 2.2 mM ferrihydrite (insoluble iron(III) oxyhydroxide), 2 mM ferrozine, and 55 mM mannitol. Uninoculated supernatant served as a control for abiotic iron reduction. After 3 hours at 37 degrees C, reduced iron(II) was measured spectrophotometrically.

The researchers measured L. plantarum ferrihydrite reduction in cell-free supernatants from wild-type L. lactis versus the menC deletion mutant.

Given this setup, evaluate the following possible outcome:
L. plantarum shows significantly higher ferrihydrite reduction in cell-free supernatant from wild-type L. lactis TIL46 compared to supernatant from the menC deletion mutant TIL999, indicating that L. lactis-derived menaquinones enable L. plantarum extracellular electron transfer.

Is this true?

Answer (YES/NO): YES